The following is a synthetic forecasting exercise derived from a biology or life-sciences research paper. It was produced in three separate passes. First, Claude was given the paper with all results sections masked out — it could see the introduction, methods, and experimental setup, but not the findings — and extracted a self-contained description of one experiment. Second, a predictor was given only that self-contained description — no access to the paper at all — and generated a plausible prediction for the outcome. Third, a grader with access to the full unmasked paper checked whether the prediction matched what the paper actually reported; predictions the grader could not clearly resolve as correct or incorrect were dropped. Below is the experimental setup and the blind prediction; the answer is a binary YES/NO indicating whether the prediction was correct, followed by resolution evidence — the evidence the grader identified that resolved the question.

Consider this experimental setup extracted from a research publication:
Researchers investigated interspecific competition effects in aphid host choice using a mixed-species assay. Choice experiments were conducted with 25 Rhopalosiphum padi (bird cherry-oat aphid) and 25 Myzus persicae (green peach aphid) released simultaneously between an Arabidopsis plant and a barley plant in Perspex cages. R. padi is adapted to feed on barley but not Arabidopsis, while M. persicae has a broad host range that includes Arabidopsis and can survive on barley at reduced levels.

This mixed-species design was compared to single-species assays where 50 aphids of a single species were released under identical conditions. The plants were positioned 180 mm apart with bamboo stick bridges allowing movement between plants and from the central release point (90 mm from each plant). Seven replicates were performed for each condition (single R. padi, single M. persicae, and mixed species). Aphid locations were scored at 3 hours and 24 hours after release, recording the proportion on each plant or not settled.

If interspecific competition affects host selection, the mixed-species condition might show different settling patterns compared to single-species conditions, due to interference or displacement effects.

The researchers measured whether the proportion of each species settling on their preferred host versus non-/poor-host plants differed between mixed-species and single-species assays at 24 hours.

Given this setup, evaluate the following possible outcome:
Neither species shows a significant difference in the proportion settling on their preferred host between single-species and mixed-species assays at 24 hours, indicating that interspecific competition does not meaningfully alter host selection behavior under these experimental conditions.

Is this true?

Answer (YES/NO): YES